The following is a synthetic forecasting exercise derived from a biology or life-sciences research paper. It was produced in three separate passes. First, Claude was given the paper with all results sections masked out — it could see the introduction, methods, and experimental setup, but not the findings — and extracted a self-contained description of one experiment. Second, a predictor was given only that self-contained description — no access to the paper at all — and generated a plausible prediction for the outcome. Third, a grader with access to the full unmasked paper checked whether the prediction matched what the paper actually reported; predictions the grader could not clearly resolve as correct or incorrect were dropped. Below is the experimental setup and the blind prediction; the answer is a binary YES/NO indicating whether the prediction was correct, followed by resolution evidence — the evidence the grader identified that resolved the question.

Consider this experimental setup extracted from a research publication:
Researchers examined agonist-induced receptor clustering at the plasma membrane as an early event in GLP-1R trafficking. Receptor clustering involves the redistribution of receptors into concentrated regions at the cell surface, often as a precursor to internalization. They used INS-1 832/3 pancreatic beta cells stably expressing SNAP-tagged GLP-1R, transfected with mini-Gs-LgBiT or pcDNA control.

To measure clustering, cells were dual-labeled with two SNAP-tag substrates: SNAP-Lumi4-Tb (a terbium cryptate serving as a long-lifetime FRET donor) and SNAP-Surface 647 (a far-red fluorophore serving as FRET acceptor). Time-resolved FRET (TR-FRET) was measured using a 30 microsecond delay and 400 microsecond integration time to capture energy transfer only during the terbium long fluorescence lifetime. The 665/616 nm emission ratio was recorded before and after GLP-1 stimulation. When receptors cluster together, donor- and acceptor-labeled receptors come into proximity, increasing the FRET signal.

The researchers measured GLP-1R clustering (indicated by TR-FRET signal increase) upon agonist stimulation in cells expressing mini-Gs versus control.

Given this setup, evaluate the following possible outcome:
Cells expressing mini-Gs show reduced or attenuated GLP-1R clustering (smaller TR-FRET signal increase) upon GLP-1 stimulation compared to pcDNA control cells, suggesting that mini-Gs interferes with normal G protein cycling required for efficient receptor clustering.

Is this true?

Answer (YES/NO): NO